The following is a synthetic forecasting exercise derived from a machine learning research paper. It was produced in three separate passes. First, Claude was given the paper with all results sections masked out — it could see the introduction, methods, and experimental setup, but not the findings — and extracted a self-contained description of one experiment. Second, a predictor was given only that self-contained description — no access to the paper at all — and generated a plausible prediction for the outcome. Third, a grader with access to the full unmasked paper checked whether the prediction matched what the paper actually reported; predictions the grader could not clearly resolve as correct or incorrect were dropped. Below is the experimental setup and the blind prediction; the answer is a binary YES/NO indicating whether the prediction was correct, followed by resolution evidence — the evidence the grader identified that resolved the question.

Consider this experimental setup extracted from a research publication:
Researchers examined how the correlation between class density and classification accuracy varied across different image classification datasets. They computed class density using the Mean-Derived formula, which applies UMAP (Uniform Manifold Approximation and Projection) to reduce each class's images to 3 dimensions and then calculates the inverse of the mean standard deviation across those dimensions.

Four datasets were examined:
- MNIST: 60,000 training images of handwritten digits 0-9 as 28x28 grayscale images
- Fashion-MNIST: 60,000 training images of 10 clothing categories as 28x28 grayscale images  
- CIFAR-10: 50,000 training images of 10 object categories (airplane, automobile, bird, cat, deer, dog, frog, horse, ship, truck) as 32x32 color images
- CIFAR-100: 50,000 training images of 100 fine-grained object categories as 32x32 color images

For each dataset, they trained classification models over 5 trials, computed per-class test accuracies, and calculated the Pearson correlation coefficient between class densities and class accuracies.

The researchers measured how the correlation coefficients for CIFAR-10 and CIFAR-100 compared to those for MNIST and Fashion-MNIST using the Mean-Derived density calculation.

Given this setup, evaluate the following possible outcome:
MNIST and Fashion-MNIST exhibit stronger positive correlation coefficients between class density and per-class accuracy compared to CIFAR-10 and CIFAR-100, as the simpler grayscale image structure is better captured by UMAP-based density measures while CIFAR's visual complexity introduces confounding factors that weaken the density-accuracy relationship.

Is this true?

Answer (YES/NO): YES